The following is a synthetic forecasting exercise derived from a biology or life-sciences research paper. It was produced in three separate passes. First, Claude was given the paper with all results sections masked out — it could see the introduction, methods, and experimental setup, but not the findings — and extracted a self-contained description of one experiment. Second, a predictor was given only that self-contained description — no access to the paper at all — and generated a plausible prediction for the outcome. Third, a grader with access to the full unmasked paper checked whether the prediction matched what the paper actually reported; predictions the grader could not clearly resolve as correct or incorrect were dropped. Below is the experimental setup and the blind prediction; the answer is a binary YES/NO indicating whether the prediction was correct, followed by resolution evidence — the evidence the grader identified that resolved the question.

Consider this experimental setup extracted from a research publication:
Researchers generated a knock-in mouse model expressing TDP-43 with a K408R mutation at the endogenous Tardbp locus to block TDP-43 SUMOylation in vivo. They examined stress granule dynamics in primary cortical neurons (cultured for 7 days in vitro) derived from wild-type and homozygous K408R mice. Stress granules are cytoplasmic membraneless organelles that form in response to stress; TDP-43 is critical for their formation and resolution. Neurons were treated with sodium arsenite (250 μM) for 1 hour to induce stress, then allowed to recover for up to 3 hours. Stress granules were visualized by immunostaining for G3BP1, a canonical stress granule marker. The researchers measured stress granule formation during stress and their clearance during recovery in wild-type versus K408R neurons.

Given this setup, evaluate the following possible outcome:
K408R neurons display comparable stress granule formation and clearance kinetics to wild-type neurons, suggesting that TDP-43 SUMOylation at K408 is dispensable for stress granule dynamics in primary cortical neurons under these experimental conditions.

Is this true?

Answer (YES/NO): NO